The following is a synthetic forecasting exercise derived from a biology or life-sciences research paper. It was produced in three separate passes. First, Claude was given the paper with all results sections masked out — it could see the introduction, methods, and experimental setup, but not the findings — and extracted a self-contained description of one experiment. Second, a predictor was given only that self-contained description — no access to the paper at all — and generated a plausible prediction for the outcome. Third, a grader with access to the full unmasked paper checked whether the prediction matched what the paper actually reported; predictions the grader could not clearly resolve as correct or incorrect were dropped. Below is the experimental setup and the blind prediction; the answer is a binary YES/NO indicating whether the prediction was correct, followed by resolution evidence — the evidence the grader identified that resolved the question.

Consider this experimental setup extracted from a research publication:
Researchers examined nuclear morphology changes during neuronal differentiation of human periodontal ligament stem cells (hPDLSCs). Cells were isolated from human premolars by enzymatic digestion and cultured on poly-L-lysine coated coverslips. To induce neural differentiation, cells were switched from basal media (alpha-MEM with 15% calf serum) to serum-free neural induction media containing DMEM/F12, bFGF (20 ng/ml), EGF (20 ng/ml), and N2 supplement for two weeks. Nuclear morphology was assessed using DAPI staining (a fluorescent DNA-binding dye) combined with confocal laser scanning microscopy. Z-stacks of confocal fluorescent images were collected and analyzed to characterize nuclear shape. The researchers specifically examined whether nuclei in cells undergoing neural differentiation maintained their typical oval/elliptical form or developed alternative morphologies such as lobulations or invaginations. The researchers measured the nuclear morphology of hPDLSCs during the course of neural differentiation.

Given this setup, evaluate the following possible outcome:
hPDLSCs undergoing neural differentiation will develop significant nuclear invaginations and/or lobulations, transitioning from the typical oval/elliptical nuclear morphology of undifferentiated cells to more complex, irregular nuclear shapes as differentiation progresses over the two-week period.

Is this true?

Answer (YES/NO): YES